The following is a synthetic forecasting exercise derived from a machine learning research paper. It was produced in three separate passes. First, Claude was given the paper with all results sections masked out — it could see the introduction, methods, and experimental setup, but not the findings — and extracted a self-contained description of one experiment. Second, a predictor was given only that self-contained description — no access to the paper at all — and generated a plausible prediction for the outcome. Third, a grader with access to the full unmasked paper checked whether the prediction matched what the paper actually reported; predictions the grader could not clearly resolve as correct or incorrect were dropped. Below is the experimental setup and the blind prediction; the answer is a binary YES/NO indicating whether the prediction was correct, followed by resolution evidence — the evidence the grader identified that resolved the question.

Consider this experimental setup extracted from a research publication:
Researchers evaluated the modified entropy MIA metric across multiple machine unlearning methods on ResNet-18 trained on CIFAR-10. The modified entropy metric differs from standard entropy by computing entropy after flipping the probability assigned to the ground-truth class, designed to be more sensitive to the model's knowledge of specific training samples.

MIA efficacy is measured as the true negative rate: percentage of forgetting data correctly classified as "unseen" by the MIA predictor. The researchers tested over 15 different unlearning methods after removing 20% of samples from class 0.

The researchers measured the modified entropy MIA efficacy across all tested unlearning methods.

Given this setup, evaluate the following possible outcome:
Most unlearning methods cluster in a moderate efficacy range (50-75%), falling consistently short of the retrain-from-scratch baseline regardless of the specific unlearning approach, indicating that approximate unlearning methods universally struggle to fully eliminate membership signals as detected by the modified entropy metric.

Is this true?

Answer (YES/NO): NO